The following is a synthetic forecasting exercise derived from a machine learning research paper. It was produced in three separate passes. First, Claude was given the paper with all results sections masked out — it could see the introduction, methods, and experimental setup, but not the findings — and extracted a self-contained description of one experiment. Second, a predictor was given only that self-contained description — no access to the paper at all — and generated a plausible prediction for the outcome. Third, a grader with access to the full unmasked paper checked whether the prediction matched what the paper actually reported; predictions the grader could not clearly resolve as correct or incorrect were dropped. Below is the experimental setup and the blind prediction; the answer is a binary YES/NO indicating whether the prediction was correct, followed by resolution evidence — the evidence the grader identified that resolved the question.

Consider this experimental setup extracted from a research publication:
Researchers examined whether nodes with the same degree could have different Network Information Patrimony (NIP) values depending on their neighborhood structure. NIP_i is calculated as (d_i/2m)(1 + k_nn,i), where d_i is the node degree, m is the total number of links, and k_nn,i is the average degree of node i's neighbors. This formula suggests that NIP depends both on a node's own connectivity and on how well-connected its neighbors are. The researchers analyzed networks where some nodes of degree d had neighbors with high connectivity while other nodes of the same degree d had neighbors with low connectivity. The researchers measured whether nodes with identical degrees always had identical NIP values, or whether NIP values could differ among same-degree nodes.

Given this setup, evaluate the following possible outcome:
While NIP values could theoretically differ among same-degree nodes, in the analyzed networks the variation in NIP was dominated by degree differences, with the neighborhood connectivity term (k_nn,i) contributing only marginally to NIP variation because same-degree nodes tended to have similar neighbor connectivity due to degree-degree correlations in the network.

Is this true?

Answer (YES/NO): NO